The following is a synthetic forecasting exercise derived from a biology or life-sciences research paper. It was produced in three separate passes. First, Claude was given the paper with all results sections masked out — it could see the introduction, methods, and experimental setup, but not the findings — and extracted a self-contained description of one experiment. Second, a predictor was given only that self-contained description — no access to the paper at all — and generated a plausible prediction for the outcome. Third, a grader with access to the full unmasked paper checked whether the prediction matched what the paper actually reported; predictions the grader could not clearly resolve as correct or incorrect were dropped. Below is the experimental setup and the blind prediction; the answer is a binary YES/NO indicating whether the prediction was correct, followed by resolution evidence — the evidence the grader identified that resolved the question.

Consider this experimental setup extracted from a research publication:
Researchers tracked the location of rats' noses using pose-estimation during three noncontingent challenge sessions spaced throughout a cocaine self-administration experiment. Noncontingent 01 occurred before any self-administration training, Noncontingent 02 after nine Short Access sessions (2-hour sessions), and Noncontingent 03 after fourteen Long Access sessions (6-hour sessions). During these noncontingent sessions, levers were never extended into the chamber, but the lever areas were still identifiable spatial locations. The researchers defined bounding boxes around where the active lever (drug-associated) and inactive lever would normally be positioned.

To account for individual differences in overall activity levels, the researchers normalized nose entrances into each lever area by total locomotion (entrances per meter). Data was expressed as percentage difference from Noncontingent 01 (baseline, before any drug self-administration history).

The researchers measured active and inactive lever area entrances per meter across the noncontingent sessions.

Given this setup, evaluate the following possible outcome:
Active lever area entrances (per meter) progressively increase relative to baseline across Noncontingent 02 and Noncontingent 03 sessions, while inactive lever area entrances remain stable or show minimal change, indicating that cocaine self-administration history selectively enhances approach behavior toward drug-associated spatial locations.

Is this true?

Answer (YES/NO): NO